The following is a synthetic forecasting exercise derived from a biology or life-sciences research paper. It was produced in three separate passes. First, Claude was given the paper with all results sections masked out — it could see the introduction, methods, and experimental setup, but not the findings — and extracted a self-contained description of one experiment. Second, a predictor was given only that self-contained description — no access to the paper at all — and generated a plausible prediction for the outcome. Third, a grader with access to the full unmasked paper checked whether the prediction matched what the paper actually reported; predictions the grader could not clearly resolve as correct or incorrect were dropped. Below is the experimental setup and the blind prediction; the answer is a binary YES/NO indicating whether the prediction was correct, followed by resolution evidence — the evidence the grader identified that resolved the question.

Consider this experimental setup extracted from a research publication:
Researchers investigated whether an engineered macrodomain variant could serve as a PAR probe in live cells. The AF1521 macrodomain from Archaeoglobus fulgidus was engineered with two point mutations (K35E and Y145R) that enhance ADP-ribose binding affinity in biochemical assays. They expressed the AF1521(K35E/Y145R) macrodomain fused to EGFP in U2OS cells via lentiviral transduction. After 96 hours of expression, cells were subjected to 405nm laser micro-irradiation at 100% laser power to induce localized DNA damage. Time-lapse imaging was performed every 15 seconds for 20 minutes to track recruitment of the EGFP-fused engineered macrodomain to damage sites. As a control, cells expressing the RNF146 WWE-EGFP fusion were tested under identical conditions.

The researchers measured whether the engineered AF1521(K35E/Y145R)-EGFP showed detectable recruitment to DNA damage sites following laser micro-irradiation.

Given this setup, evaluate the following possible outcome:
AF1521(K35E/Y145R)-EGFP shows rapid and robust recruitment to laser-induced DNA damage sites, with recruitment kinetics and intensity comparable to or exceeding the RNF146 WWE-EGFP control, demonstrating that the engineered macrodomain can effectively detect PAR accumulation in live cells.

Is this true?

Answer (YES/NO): NO